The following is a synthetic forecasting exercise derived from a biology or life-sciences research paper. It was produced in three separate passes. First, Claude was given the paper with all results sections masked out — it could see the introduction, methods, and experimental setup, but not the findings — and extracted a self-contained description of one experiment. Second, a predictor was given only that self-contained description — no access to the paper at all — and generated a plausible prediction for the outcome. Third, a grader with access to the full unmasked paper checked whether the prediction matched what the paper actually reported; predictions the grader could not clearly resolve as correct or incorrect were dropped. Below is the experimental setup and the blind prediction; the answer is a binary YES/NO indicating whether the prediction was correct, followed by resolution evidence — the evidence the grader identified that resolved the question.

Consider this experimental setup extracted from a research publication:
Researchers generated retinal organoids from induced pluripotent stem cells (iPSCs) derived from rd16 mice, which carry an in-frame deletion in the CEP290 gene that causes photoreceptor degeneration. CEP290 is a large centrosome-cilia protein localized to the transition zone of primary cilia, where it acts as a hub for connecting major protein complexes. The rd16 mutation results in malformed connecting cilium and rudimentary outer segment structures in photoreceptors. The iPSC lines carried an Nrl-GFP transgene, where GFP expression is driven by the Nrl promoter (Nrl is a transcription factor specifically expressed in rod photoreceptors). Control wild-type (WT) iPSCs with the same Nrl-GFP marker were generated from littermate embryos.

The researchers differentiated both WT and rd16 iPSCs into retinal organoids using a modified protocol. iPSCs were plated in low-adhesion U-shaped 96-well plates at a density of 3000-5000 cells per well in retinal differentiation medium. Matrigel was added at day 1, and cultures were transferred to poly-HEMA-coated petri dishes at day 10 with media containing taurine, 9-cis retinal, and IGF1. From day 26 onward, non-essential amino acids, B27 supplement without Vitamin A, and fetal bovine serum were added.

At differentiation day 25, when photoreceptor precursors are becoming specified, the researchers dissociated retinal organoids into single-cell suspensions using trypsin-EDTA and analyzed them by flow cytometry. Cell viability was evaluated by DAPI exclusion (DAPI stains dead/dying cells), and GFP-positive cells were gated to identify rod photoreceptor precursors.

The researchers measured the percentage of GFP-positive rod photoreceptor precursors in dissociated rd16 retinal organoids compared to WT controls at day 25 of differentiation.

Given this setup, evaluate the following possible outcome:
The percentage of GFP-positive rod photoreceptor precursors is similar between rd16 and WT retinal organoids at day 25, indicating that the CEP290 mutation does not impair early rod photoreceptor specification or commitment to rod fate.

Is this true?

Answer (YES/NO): NO